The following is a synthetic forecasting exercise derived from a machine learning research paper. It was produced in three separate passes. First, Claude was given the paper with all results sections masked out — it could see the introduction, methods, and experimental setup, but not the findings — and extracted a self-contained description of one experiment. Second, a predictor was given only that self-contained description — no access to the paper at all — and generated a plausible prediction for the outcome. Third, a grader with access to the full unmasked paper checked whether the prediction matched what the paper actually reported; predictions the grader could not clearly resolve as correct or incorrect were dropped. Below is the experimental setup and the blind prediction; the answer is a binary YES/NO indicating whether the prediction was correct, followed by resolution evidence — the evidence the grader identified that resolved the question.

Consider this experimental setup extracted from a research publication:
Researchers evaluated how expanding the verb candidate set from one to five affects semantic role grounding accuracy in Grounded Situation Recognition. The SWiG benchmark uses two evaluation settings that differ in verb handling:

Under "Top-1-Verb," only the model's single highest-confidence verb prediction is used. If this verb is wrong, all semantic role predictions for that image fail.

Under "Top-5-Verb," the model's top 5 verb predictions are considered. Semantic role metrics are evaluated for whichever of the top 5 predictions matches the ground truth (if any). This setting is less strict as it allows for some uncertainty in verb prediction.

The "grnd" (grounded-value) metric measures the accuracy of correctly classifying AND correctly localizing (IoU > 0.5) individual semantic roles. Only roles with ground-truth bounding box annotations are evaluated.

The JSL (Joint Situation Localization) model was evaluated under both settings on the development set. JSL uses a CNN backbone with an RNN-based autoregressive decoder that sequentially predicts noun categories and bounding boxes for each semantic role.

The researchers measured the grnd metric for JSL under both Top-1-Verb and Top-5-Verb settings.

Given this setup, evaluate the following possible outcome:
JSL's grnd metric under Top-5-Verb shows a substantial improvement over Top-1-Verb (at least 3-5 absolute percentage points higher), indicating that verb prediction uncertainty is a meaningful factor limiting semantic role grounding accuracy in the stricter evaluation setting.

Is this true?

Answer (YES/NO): YES